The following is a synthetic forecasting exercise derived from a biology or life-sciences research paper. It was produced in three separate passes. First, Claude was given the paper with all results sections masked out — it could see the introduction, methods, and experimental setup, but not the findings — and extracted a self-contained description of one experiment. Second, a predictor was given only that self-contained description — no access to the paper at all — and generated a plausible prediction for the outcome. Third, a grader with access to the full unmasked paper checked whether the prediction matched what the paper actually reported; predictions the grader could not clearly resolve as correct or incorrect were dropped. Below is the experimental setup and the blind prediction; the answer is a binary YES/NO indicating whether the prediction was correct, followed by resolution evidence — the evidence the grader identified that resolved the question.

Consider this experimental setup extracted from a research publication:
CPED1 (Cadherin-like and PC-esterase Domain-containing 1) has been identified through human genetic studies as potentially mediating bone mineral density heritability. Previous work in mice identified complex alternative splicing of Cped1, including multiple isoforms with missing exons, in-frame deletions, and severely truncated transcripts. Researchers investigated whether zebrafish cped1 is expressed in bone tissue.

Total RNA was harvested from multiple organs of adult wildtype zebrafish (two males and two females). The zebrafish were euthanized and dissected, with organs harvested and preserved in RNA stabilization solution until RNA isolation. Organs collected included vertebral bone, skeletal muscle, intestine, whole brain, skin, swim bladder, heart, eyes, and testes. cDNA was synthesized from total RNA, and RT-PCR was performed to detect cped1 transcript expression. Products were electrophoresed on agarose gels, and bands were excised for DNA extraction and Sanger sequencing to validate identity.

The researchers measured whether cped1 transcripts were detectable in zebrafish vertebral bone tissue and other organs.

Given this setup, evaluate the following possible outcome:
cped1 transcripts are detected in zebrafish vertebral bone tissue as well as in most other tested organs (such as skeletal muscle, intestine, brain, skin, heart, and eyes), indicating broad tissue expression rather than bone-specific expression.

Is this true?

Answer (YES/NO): NO